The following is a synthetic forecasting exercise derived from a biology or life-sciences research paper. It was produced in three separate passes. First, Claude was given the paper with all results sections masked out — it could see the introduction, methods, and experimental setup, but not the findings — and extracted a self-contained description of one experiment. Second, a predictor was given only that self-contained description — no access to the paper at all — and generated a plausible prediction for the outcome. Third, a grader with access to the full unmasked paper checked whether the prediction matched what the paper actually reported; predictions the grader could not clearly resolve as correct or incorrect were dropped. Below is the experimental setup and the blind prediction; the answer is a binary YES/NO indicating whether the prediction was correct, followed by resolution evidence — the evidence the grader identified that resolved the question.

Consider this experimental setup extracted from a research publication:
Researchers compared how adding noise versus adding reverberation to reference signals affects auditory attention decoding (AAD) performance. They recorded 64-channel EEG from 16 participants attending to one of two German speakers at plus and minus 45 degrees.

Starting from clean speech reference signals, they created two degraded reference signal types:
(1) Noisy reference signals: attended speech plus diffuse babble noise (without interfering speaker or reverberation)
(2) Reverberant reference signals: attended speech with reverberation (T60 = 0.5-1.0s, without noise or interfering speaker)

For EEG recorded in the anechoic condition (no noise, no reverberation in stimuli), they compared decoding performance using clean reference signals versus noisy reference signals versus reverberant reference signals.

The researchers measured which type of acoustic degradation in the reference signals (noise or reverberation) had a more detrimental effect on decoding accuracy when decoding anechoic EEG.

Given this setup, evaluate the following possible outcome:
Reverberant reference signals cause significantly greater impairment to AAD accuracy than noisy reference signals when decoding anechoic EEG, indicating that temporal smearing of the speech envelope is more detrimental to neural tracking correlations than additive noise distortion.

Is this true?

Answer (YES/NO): NO